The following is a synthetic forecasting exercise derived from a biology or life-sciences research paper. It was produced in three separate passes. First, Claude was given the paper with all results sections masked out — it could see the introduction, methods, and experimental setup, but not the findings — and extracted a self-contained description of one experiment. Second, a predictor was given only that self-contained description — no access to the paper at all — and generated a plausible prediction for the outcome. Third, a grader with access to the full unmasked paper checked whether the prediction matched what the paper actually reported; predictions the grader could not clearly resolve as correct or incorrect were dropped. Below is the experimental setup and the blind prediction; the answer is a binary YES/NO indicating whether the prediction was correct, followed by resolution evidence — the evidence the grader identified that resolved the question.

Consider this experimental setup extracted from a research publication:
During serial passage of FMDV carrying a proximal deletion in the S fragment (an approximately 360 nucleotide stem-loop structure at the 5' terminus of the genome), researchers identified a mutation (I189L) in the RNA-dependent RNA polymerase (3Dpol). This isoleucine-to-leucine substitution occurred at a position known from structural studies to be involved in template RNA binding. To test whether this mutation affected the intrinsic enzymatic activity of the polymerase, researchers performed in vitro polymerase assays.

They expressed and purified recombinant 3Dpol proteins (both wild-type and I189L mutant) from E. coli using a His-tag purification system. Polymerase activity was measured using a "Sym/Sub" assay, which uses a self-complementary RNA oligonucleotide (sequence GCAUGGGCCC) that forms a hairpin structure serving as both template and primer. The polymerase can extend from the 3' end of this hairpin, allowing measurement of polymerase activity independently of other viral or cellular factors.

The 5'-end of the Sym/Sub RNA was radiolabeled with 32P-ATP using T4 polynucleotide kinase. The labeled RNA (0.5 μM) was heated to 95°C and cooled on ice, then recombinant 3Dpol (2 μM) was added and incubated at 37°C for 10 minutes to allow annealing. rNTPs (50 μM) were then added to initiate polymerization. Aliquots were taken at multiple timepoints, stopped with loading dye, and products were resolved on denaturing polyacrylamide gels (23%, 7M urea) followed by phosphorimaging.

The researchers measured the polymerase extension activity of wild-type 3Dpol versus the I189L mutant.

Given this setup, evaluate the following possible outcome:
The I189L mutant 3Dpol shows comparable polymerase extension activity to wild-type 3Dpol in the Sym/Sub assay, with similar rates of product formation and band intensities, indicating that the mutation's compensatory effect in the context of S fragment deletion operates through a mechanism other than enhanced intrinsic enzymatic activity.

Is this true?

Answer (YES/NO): YES